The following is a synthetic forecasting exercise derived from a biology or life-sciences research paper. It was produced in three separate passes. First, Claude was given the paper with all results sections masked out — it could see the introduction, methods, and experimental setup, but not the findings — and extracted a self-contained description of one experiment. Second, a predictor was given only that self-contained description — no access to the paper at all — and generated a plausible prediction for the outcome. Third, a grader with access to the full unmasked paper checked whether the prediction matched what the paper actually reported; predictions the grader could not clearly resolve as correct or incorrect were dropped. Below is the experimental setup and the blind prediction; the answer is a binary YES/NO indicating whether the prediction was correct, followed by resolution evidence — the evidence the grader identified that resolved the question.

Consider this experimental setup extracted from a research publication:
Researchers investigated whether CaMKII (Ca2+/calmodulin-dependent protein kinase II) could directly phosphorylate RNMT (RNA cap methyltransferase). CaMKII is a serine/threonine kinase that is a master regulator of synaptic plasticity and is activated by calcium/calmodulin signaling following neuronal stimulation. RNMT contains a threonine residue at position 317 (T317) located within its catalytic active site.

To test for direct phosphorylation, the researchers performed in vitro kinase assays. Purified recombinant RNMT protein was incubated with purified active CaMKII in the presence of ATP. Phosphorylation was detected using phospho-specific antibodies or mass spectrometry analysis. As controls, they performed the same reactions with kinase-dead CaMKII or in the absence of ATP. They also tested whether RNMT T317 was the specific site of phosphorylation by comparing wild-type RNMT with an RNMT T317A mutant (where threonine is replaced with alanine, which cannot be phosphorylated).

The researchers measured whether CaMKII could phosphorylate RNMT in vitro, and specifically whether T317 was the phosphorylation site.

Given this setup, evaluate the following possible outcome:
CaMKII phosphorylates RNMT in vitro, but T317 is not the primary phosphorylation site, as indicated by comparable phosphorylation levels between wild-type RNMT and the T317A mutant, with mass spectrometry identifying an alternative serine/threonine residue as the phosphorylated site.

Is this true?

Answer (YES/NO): NO